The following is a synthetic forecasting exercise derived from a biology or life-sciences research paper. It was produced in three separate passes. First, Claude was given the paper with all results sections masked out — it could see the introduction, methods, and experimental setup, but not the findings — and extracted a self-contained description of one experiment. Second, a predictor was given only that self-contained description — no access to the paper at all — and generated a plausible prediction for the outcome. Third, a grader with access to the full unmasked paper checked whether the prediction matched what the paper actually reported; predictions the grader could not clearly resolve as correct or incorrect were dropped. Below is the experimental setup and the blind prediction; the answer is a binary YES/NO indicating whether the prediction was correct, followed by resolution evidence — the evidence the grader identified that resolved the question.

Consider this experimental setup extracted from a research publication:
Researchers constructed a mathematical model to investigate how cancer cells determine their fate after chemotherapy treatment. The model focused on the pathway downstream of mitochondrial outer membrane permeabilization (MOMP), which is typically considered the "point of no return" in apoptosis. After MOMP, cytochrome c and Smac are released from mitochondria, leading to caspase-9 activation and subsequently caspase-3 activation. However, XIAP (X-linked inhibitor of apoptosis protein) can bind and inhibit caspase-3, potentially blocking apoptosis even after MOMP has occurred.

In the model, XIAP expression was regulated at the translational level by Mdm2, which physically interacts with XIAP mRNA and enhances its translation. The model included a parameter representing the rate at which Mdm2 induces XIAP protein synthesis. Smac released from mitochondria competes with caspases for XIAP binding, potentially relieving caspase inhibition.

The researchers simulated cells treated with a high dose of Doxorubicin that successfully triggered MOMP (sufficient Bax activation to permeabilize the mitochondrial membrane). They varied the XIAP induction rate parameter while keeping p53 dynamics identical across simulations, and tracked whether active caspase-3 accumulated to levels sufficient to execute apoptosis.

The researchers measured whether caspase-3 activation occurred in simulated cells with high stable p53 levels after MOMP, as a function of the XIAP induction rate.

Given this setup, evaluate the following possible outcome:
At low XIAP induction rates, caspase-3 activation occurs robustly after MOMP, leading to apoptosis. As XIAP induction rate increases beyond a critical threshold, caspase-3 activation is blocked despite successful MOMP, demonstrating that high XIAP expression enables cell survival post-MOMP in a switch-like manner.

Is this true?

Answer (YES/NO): YES